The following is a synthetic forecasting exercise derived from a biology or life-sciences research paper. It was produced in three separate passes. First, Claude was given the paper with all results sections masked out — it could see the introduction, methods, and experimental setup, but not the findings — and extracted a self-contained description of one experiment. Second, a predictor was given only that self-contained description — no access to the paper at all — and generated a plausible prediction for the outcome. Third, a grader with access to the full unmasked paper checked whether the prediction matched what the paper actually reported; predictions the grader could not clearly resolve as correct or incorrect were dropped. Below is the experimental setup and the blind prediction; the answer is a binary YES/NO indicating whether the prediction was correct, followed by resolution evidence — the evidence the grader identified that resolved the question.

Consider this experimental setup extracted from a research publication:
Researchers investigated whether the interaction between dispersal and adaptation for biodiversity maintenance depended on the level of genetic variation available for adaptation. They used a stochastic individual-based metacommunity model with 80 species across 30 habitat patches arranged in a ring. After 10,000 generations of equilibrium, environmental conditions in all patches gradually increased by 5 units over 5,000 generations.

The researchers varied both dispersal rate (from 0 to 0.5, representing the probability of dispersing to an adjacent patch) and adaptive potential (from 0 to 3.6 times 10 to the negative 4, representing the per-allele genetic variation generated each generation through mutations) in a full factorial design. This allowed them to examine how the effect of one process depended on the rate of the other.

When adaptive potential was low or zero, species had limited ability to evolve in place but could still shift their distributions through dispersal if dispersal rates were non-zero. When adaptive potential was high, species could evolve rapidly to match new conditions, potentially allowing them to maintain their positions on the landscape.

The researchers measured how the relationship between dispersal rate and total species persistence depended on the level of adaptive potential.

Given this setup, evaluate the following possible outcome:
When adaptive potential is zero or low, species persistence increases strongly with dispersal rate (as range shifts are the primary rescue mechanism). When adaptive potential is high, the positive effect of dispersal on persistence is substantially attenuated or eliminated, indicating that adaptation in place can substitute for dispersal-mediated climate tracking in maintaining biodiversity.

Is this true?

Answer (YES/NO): NO